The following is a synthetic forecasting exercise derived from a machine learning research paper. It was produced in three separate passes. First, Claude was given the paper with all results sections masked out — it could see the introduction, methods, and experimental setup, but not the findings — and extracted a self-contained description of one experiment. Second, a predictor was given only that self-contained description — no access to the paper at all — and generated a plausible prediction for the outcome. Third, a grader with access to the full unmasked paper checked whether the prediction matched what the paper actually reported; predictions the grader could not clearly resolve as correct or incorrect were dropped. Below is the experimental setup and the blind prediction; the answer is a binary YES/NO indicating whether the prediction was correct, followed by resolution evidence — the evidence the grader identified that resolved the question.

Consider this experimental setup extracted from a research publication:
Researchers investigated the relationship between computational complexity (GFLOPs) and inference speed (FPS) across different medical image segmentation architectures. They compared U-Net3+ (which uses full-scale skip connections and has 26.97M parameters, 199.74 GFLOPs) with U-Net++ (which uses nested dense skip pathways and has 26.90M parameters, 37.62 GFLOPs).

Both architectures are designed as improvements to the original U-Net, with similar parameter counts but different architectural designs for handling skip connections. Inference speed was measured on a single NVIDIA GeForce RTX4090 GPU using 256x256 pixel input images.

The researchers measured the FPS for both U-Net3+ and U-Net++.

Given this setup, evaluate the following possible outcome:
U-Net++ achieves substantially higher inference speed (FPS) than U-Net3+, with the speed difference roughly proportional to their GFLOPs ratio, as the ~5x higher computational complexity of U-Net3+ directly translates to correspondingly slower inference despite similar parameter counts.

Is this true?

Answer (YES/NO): NO